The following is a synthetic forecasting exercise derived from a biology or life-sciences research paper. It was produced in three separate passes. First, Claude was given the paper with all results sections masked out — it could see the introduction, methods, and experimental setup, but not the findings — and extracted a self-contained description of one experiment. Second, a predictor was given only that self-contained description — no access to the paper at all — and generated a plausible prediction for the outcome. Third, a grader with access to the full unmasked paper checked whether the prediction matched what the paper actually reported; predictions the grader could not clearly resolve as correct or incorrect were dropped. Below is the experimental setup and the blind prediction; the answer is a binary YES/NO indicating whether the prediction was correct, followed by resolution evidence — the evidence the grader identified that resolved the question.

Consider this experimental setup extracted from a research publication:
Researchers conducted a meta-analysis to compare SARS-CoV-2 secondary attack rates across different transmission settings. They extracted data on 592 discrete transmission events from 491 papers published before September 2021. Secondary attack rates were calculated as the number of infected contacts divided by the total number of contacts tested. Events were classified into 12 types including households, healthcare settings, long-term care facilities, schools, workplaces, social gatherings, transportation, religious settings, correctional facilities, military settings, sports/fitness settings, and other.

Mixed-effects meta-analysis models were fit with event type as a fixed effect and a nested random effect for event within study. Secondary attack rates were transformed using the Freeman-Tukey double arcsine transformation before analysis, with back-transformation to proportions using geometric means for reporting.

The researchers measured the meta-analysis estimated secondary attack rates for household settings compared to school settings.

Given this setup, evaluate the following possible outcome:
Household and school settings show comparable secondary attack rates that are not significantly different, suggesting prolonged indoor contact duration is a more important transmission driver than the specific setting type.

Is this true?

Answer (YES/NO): NO